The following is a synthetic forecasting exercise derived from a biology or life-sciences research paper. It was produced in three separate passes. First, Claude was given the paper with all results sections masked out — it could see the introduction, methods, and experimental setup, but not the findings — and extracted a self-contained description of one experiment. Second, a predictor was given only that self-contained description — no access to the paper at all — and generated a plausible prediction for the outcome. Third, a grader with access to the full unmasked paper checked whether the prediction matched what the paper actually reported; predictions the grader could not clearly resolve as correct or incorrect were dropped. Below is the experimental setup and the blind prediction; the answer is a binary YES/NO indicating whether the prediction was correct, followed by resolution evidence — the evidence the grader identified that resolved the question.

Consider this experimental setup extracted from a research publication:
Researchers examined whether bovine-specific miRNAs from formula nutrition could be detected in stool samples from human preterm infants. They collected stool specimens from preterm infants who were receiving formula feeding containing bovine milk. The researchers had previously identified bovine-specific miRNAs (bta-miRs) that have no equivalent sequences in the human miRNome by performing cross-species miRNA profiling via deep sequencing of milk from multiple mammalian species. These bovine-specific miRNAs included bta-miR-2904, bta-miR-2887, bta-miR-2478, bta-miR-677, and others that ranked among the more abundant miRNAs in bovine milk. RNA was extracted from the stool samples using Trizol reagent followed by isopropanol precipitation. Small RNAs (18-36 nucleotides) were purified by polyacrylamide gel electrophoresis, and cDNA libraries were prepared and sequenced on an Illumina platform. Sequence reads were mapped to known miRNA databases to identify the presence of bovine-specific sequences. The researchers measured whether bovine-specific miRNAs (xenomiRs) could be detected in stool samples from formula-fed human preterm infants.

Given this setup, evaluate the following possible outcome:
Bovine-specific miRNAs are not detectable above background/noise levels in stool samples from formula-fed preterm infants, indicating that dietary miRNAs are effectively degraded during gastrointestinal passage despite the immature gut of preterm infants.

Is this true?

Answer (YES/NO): NO